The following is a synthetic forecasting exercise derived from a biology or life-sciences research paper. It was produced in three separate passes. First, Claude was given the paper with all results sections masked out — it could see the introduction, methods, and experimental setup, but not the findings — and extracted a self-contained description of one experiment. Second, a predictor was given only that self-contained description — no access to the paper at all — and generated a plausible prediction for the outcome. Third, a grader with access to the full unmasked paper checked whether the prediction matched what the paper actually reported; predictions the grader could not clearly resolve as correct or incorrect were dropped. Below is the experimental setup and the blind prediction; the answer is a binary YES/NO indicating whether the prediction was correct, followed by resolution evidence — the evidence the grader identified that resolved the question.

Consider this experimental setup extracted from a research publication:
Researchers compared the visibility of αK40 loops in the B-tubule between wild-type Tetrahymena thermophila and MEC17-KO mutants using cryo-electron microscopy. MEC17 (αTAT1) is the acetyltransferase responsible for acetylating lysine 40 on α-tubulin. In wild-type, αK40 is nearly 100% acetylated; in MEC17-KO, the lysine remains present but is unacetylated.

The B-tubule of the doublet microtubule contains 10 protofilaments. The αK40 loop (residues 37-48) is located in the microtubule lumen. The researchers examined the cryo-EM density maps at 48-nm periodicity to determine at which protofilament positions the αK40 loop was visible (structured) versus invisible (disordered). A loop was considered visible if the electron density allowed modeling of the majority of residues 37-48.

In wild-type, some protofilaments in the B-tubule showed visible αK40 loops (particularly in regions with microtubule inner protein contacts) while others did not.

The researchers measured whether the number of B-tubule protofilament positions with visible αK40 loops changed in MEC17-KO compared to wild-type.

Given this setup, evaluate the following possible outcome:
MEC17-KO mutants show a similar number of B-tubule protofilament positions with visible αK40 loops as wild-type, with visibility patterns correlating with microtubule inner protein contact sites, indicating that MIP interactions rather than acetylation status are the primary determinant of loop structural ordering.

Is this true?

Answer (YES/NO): YES